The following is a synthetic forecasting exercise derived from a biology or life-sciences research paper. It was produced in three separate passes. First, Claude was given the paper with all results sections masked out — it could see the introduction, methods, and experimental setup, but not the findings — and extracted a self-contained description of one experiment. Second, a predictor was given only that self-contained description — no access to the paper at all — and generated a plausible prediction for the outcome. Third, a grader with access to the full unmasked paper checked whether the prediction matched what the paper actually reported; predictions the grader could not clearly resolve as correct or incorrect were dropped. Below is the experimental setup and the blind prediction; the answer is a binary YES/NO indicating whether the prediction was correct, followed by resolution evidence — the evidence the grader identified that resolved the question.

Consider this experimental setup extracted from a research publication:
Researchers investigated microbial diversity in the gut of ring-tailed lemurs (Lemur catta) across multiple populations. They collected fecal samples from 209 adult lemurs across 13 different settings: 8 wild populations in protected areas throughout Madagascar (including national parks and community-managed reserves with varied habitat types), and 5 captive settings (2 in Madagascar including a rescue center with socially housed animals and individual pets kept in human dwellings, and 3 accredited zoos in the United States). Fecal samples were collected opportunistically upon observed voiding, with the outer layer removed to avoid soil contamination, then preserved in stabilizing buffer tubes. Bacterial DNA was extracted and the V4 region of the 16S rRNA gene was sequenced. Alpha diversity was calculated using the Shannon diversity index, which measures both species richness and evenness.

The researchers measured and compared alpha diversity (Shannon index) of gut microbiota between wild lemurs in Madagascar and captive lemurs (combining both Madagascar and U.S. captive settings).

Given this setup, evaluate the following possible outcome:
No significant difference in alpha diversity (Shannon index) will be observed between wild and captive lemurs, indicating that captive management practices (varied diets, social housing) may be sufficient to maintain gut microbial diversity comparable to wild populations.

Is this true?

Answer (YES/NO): NO